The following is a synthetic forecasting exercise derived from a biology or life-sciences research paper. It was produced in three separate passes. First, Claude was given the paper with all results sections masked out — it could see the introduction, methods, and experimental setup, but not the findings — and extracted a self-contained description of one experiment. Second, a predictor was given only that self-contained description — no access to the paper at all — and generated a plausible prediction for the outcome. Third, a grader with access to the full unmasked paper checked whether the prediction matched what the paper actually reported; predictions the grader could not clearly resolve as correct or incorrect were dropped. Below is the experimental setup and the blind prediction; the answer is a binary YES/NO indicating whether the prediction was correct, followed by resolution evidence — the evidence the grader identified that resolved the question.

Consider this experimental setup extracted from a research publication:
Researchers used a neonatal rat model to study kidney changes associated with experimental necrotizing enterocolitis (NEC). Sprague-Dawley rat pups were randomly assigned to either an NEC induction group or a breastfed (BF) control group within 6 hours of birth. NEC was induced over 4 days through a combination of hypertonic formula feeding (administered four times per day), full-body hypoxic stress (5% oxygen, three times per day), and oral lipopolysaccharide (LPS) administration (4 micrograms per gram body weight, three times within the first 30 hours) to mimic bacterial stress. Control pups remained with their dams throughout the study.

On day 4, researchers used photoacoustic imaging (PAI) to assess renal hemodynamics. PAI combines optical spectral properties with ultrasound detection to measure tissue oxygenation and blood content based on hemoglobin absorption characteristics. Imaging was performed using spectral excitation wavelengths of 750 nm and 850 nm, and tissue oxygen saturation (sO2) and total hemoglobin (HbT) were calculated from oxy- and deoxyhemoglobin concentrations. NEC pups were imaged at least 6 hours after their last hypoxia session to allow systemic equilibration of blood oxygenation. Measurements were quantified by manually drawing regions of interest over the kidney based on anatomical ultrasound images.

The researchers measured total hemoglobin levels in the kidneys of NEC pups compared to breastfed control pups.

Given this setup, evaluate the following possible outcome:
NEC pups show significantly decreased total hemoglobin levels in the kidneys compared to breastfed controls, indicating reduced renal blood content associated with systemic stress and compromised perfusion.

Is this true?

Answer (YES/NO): NO